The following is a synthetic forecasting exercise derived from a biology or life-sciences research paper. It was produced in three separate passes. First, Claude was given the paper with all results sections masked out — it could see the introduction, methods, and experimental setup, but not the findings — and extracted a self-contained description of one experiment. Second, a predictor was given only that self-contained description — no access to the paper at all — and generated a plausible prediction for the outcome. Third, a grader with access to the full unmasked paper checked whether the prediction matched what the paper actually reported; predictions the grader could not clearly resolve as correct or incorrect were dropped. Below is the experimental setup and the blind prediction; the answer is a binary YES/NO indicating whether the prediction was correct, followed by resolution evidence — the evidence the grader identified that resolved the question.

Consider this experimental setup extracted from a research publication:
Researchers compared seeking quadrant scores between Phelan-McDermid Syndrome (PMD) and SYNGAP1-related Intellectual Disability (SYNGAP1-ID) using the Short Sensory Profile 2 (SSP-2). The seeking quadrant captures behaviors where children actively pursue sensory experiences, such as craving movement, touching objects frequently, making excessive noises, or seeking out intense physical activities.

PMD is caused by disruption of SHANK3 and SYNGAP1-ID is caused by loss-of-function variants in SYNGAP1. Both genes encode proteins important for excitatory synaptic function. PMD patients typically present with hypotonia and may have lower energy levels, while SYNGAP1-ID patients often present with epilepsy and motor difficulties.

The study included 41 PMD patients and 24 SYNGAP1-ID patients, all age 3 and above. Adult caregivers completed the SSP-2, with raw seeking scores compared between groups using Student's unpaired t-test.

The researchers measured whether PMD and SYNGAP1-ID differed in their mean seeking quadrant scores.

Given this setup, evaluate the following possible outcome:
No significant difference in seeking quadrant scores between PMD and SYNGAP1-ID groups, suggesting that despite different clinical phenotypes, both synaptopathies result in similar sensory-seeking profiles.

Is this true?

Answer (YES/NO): YES